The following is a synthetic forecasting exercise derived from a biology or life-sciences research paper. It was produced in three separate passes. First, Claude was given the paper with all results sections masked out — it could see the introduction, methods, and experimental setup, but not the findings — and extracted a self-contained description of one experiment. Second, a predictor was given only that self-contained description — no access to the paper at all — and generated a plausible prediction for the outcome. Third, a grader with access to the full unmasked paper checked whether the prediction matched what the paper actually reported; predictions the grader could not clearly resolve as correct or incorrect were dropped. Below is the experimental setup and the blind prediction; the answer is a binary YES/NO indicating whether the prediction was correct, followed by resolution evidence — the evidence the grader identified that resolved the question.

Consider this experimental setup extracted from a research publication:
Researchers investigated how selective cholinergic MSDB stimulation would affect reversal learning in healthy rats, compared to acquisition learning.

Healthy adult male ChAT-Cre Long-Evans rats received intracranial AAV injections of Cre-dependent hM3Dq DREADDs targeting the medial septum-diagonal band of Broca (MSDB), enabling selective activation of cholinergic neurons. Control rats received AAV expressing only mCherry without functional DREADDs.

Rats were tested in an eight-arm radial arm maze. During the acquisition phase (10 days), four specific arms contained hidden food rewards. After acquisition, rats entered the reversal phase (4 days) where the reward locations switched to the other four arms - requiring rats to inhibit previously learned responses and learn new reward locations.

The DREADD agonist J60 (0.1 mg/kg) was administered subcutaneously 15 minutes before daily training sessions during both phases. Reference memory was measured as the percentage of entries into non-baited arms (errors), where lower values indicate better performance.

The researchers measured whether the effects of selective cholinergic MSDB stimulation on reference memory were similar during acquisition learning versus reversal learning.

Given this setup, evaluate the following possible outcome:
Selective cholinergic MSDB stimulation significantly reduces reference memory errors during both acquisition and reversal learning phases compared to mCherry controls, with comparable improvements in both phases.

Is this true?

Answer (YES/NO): NO